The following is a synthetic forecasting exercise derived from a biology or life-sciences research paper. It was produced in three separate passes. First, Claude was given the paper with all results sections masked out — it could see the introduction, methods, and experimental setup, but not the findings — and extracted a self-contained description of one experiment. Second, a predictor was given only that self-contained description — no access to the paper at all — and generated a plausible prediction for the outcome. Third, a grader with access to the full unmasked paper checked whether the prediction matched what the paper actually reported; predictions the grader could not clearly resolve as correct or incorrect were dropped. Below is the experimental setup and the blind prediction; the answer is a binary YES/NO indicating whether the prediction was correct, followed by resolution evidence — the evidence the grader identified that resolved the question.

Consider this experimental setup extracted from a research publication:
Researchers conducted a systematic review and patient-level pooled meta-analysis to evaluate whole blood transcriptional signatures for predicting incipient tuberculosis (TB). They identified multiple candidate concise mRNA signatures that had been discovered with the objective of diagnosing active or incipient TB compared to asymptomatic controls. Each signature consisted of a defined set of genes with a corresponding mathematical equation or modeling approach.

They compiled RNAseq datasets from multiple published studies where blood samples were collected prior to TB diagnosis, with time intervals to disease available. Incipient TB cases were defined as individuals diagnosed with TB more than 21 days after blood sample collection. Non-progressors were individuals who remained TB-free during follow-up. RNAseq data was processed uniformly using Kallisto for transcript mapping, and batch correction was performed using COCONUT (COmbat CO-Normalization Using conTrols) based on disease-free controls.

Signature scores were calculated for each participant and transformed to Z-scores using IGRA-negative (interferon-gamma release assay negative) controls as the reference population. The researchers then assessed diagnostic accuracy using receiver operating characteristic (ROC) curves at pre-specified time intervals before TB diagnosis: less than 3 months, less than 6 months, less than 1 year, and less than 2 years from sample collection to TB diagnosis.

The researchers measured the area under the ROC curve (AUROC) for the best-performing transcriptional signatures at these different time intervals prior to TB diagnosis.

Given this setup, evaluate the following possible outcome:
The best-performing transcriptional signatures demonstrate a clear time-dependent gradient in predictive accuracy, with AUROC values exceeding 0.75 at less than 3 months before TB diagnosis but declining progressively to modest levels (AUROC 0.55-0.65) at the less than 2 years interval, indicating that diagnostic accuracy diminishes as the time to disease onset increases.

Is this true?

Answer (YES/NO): NO